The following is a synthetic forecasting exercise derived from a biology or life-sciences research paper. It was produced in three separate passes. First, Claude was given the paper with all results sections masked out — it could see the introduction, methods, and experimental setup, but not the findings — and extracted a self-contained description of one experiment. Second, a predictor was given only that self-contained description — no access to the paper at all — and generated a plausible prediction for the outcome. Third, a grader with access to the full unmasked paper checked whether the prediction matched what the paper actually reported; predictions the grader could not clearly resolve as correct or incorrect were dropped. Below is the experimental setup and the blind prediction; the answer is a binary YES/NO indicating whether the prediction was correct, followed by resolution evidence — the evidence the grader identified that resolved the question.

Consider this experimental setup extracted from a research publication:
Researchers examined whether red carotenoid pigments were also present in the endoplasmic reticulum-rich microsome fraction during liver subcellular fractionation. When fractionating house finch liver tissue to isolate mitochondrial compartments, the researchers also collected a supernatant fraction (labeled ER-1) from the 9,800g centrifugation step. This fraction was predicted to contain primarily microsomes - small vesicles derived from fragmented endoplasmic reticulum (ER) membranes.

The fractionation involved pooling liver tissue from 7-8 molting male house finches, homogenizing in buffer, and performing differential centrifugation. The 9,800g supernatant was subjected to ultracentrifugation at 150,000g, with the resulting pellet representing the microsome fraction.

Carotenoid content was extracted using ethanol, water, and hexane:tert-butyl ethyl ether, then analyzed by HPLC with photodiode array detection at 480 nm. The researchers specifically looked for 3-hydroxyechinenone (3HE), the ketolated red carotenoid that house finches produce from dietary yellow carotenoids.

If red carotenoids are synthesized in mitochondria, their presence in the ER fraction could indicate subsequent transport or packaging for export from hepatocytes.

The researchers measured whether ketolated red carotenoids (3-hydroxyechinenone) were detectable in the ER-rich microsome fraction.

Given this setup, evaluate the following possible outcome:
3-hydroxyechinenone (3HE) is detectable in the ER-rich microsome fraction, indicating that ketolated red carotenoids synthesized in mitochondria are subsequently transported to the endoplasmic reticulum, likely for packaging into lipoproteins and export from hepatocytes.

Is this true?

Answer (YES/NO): YES